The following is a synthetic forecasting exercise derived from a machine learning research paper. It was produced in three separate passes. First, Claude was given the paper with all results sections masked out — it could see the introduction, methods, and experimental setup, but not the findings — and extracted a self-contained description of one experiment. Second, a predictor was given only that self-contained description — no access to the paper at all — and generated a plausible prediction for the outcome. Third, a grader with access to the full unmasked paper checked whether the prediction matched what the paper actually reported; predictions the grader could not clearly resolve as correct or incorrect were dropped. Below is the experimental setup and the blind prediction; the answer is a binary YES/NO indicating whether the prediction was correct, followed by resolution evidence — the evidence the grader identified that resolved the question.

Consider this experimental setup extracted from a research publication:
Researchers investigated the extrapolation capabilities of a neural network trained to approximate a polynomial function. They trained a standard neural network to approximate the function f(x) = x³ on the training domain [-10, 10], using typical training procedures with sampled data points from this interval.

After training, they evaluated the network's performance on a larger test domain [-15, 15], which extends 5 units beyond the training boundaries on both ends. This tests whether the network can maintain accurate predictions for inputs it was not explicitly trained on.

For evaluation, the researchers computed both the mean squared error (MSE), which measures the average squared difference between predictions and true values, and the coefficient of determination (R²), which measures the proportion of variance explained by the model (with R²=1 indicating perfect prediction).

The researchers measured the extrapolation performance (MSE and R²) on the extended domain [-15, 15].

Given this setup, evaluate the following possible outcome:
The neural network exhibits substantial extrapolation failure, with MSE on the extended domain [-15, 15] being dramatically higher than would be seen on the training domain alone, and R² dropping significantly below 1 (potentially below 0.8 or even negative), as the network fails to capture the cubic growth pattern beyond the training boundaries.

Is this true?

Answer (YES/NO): NO